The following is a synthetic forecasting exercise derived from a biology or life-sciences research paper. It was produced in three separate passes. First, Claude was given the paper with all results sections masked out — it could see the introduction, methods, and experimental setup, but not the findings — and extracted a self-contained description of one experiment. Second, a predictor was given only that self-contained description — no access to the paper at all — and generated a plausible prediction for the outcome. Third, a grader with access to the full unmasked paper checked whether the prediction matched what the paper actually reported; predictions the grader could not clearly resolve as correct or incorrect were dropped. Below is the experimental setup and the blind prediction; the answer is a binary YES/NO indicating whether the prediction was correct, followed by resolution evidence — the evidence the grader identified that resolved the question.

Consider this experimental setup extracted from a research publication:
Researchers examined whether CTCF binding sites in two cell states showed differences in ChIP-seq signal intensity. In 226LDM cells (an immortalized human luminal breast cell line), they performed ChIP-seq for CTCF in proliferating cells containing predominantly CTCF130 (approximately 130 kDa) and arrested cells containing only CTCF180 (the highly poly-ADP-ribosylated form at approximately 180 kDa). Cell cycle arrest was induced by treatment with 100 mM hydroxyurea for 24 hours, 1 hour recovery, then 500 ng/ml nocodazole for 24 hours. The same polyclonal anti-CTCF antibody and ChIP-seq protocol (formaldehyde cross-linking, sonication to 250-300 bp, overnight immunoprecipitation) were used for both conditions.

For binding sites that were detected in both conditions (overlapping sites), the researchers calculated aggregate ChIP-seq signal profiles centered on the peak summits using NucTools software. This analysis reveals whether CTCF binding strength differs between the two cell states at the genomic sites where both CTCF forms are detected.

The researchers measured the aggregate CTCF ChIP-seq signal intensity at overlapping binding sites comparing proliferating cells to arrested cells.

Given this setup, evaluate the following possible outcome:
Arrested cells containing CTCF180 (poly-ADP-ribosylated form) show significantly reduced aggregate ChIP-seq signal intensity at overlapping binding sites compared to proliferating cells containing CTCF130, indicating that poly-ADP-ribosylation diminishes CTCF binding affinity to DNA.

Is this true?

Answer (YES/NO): NO